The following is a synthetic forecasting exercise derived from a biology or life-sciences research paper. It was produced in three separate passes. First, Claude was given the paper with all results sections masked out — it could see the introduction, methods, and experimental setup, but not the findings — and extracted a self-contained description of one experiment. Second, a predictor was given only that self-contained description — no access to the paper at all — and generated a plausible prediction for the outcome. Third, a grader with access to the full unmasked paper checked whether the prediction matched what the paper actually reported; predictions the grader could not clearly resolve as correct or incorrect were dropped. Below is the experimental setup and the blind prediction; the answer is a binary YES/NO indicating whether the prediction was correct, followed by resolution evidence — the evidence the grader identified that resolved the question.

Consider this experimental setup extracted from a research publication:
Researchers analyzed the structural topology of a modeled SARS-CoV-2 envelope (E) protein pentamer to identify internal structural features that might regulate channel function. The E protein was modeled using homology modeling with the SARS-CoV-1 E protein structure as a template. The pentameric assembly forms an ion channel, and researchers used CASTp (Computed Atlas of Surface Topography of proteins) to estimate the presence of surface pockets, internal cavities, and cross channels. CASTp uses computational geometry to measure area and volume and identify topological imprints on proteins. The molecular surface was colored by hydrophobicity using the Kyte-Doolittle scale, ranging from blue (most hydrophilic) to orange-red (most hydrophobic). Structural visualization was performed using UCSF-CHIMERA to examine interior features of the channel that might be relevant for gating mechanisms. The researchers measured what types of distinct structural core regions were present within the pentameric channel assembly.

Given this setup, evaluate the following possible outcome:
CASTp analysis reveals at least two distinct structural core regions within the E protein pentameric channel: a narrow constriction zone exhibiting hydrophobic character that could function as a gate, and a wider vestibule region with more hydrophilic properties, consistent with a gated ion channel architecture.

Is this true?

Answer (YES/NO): NO